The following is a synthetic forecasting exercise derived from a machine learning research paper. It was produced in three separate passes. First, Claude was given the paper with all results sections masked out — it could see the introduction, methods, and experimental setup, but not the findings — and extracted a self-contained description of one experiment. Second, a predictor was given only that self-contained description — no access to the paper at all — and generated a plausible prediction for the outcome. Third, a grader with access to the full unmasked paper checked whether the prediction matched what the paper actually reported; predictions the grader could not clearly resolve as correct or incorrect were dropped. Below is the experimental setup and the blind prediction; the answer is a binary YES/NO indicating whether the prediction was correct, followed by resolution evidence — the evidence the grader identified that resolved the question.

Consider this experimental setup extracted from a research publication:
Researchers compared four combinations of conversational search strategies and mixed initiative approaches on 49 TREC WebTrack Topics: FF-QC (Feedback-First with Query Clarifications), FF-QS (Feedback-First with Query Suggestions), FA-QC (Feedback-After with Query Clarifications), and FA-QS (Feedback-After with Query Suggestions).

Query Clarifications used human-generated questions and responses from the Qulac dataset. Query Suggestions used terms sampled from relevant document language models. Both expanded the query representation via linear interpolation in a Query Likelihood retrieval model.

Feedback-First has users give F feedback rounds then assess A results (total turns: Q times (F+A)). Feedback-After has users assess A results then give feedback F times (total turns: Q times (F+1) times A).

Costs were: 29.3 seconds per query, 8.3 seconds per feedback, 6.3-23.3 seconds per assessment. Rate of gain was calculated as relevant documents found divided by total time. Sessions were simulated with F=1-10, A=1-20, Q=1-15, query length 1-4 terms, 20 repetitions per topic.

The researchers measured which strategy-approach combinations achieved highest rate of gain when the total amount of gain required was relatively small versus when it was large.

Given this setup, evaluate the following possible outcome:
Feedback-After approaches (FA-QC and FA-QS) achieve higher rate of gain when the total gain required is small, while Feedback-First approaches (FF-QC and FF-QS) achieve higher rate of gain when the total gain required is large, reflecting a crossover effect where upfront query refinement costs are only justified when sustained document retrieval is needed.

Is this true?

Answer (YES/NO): NO